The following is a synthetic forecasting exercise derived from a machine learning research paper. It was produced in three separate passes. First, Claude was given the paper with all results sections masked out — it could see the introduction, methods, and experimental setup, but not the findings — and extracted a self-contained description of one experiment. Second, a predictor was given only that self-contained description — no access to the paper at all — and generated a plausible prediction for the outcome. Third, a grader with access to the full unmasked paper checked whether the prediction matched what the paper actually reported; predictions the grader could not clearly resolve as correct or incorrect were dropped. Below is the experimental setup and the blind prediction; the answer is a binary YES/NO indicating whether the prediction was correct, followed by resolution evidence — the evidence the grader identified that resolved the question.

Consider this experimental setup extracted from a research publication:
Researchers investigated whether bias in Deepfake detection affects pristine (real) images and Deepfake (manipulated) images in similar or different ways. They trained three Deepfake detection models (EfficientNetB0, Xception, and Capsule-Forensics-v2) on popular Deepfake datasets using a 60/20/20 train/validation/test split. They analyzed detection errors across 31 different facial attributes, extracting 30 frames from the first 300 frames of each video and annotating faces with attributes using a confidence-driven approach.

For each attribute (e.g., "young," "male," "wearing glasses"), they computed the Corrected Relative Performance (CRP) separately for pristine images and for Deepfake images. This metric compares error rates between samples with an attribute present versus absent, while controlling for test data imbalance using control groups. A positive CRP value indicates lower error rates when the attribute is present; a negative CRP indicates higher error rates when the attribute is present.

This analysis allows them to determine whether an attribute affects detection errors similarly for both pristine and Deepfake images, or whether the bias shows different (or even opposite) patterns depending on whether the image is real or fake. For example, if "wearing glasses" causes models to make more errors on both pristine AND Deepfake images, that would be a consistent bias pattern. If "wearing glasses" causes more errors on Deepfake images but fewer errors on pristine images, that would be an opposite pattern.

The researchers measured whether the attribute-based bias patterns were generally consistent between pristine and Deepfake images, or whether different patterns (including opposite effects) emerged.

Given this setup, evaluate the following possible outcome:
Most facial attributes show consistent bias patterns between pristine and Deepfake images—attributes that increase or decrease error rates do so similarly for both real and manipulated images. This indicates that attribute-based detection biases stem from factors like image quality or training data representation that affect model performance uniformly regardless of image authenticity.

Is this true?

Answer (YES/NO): NO